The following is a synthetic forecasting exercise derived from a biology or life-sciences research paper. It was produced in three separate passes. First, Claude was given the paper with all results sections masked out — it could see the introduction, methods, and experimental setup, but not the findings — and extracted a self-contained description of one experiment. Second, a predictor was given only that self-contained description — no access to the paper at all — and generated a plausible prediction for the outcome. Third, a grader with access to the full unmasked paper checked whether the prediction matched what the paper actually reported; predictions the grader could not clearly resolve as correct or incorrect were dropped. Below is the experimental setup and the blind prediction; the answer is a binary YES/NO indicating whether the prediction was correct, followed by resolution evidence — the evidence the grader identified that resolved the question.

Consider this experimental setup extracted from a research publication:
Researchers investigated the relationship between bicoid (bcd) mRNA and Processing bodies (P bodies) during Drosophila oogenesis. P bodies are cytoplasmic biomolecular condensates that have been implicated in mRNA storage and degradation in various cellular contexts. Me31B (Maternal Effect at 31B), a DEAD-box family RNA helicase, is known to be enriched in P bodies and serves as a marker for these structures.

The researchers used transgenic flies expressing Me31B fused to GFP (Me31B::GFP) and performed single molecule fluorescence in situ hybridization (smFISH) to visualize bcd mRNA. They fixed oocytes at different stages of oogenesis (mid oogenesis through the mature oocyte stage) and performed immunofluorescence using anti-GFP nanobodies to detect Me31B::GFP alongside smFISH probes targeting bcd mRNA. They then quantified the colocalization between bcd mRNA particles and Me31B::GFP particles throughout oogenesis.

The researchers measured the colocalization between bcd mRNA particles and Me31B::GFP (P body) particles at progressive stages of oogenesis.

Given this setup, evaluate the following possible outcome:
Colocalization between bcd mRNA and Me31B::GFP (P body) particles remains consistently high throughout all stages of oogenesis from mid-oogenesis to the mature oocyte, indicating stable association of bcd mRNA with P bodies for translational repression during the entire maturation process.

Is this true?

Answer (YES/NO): YES